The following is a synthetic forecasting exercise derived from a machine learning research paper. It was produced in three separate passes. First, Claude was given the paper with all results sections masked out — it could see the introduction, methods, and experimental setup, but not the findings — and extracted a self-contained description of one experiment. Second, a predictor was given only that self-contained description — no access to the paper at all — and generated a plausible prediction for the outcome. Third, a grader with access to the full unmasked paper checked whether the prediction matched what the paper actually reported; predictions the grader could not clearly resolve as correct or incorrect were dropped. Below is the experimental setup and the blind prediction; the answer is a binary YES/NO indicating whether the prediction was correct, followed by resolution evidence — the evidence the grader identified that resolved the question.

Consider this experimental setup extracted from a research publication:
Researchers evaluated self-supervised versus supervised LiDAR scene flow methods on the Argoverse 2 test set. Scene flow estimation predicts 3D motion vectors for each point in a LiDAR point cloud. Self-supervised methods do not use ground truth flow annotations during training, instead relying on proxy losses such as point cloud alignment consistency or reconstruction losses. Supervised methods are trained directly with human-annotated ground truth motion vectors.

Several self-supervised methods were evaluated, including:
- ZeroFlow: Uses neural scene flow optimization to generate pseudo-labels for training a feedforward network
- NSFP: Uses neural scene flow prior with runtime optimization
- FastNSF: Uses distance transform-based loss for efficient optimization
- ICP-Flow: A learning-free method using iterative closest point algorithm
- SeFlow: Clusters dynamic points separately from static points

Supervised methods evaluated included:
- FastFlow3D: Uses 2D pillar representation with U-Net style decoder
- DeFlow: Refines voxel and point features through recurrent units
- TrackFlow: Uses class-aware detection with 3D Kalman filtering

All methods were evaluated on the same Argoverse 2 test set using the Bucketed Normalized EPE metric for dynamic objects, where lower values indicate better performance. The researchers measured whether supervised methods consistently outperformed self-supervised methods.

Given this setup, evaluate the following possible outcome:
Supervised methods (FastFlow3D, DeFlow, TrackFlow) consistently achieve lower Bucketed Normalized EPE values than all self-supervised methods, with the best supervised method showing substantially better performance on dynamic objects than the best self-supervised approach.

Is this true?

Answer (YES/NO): NO